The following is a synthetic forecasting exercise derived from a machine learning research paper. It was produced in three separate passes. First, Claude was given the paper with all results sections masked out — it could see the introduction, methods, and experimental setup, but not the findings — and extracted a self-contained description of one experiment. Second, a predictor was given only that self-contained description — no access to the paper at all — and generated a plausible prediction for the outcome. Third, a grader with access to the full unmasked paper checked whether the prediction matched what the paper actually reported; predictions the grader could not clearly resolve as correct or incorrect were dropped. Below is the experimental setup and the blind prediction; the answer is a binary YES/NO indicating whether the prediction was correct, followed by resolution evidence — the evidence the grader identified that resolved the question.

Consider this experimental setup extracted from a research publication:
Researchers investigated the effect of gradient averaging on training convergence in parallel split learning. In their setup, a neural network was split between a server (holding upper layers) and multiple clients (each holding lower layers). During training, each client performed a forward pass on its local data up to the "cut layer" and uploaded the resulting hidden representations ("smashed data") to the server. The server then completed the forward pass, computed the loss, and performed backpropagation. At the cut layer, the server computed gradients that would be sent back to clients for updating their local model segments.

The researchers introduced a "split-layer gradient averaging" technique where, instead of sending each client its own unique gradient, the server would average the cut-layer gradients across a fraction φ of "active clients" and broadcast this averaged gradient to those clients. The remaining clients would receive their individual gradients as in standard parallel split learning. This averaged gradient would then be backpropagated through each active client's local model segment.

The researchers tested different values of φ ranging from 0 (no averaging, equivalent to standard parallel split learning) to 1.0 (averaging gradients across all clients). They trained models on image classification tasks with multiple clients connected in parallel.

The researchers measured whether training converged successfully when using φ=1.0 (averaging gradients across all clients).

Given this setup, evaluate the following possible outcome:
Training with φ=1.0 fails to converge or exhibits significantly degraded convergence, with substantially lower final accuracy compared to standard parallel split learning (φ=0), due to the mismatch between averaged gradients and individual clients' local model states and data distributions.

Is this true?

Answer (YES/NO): YES